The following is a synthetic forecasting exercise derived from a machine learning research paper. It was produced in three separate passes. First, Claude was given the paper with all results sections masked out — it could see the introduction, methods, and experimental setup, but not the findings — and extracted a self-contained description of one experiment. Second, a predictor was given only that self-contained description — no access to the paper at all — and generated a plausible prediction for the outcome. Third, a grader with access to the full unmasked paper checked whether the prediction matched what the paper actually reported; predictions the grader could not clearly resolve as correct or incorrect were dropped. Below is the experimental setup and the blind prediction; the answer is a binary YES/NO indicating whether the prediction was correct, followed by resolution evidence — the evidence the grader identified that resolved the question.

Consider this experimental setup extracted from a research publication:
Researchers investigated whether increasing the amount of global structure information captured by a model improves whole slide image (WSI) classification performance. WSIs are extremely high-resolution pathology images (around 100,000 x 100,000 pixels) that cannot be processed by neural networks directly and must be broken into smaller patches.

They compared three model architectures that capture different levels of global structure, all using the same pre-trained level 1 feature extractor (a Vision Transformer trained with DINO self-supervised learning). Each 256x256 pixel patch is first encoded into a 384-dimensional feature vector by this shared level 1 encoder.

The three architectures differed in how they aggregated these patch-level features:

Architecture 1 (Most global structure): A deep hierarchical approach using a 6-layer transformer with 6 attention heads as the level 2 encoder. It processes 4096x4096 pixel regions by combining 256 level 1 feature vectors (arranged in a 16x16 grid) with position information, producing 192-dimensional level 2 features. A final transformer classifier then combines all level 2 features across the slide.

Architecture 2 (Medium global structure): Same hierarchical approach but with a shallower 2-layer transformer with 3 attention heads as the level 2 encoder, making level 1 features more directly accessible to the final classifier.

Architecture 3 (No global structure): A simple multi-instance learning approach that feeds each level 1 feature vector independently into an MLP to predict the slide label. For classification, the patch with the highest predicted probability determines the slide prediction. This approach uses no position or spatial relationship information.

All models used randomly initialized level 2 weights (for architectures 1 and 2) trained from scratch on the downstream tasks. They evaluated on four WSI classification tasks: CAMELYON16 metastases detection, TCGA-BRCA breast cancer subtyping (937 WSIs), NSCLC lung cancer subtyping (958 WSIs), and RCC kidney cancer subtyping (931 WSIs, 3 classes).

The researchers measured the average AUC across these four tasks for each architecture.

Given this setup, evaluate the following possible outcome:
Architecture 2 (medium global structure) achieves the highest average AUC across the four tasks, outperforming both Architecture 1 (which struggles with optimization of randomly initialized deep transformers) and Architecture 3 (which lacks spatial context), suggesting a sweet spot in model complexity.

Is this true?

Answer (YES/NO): YES